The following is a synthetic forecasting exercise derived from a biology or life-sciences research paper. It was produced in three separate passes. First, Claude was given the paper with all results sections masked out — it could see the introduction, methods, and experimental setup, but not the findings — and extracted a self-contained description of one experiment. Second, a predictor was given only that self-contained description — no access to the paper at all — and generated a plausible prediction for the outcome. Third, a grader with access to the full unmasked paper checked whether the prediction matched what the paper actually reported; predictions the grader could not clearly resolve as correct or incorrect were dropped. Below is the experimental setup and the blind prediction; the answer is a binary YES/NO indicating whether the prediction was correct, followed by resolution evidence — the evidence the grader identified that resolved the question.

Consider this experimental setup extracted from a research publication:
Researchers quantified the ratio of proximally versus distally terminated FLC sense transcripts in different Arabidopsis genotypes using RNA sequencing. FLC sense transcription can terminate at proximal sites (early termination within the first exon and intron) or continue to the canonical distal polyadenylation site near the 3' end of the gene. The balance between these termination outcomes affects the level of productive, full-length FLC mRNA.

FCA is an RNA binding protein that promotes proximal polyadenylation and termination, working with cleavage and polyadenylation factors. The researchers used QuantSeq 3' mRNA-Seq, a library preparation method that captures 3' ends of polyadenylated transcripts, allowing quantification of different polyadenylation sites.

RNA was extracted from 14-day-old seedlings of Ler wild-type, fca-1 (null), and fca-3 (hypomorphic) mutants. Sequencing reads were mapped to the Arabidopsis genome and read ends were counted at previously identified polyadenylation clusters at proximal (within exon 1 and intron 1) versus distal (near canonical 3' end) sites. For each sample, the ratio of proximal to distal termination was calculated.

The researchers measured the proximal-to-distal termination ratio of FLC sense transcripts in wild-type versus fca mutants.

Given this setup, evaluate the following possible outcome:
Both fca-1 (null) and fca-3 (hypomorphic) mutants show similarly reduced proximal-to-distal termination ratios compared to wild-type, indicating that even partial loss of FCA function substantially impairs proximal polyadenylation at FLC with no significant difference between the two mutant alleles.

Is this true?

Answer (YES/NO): NO